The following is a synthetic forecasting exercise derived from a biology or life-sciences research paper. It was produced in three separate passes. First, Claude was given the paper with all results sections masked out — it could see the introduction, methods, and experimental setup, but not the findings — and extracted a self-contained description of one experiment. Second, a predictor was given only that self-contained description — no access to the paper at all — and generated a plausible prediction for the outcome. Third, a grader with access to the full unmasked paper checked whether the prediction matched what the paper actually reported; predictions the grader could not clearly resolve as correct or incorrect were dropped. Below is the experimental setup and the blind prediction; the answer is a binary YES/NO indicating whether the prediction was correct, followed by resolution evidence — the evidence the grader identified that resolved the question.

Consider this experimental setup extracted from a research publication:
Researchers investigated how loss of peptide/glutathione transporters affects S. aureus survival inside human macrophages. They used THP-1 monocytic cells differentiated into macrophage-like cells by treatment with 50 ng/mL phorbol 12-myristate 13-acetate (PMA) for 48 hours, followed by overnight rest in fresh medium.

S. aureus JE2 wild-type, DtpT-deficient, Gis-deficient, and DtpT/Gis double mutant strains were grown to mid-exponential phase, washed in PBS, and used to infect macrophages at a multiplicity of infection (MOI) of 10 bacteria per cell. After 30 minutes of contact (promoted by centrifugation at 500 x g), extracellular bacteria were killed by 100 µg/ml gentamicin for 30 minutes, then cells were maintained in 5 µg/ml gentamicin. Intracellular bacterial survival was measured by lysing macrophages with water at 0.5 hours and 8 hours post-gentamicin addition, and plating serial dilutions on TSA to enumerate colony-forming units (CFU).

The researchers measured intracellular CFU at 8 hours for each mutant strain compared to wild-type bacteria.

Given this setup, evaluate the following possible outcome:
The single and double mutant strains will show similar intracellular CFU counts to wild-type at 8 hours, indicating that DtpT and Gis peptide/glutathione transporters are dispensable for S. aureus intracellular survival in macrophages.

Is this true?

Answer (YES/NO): NO